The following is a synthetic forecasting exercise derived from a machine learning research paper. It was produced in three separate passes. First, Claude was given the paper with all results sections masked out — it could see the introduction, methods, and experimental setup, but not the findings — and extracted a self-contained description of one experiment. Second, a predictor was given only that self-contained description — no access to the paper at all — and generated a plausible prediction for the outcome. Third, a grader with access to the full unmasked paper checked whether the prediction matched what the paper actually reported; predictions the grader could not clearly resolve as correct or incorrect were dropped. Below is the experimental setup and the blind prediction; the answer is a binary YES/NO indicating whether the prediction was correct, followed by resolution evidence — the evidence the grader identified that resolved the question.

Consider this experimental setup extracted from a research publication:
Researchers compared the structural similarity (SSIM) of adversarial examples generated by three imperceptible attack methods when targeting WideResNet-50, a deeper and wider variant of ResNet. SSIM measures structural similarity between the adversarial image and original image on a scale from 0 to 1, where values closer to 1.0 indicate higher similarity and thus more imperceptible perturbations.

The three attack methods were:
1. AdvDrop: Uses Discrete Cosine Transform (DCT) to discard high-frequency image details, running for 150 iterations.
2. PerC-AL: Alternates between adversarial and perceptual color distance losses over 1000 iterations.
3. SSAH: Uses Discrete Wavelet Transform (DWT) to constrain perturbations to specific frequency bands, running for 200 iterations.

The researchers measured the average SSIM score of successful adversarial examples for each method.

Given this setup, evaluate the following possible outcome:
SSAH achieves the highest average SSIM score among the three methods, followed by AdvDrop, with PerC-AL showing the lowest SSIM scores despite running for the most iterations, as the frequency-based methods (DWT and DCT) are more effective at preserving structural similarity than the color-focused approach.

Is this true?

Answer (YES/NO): NO